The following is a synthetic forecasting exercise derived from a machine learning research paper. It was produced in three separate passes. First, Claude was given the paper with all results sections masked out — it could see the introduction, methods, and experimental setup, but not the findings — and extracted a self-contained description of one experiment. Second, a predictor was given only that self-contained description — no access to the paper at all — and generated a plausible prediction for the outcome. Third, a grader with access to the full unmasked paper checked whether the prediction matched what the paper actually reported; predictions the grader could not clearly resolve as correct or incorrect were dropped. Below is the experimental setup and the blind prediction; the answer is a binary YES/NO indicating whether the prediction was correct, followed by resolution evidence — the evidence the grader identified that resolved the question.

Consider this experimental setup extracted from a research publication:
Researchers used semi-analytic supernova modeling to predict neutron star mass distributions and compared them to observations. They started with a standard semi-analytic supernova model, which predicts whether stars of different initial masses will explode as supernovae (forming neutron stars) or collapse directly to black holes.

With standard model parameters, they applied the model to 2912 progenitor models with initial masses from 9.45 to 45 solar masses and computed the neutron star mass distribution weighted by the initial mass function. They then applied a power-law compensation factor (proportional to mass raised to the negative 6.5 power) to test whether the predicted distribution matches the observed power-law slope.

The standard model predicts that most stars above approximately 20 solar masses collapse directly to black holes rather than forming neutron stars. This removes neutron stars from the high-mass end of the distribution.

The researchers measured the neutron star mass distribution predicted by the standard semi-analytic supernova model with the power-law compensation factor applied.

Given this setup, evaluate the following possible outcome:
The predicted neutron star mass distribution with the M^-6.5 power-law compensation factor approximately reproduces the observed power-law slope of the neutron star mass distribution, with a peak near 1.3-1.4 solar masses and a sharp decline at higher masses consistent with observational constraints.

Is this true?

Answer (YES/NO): NO